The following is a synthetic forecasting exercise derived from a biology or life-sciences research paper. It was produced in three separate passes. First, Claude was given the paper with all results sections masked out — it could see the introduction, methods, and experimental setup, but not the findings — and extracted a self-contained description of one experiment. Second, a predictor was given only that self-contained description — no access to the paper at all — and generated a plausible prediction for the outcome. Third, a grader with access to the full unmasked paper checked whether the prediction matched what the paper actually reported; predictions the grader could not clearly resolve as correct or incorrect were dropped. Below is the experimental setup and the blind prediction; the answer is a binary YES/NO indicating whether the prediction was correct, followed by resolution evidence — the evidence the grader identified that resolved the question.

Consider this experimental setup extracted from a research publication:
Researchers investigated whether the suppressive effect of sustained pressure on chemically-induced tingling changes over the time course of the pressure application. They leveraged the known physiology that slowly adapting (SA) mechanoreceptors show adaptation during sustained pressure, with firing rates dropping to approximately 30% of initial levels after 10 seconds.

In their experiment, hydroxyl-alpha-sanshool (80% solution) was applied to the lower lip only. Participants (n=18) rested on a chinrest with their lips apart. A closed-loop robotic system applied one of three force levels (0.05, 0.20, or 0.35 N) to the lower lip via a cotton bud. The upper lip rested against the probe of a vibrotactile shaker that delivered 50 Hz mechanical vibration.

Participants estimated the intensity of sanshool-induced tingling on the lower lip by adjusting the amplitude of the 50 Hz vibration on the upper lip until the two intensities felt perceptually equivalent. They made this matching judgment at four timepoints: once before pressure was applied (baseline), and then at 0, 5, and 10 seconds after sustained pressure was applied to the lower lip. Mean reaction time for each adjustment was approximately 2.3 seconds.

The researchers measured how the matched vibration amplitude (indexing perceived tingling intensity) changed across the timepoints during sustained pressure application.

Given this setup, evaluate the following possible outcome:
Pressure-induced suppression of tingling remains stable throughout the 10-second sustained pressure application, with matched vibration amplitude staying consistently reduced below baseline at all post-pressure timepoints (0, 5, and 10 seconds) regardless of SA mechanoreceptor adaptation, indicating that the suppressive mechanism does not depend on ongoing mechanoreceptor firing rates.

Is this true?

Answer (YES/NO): NO